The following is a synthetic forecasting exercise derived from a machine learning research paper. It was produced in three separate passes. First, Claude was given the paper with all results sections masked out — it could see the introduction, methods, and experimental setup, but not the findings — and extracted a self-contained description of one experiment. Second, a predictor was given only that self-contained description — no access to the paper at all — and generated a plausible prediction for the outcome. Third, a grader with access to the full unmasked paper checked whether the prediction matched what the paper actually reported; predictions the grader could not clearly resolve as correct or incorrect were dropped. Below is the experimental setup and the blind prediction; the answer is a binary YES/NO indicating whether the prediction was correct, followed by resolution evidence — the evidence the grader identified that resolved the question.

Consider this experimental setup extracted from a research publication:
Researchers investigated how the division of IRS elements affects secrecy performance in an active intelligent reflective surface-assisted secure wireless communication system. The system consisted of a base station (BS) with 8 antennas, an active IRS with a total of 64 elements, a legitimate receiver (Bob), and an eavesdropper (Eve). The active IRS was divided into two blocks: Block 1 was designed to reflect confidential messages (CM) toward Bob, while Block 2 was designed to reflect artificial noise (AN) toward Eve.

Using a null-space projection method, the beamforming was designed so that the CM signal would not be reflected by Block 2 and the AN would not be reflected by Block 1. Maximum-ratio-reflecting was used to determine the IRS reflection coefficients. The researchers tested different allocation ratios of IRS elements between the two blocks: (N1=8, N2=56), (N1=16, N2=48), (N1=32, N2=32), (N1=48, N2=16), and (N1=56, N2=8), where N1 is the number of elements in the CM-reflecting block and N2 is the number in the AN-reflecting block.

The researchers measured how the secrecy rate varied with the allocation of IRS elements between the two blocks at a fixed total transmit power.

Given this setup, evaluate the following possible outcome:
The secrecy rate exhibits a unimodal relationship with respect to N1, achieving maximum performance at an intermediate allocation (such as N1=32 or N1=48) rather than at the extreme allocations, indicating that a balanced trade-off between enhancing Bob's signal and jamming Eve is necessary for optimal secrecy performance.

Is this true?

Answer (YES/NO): NO